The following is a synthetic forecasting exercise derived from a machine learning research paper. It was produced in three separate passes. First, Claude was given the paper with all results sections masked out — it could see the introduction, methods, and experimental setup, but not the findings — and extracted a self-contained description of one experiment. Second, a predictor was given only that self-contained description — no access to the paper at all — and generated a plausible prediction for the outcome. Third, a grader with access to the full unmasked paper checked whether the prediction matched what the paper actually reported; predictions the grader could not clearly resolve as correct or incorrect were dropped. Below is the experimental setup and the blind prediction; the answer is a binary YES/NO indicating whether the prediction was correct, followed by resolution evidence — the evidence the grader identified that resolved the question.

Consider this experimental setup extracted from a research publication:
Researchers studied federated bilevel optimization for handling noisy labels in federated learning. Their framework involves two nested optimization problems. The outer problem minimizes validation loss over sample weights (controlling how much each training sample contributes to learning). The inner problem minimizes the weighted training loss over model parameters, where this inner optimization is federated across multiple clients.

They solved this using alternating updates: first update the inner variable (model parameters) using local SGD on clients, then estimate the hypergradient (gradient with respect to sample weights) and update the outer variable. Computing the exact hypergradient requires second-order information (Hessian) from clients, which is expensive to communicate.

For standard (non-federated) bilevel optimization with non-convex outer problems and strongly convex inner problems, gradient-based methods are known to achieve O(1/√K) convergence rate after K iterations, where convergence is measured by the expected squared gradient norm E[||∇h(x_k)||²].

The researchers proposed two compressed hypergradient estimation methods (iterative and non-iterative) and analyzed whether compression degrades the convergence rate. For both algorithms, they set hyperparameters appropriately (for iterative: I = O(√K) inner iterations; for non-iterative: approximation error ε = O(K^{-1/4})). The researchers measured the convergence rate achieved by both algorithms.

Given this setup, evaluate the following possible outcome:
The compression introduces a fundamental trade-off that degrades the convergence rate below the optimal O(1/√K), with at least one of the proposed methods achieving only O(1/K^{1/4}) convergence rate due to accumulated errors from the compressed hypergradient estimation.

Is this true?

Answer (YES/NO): NO